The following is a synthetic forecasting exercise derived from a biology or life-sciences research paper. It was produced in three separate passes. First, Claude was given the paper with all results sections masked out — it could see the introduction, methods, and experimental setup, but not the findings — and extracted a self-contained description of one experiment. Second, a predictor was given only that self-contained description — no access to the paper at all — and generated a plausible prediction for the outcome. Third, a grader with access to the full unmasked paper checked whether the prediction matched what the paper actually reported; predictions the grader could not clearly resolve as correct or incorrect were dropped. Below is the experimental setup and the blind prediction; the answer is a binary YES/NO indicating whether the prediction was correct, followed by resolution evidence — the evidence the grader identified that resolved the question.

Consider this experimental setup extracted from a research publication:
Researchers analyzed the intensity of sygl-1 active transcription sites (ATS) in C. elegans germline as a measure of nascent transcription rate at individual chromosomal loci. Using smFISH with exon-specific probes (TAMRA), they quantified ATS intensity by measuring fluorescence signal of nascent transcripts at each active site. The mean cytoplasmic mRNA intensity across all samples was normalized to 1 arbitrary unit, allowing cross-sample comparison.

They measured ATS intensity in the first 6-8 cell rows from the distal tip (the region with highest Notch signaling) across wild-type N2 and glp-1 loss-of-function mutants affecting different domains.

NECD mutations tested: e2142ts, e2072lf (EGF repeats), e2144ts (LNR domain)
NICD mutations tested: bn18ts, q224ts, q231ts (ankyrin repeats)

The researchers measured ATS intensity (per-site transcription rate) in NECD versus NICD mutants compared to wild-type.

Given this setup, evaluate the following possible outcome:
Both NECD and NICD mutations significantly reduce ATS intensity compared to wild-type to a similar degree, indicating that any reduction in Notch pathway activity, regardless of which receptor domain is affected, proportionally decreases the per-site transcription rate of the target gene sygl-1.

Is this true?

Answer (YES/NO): NO